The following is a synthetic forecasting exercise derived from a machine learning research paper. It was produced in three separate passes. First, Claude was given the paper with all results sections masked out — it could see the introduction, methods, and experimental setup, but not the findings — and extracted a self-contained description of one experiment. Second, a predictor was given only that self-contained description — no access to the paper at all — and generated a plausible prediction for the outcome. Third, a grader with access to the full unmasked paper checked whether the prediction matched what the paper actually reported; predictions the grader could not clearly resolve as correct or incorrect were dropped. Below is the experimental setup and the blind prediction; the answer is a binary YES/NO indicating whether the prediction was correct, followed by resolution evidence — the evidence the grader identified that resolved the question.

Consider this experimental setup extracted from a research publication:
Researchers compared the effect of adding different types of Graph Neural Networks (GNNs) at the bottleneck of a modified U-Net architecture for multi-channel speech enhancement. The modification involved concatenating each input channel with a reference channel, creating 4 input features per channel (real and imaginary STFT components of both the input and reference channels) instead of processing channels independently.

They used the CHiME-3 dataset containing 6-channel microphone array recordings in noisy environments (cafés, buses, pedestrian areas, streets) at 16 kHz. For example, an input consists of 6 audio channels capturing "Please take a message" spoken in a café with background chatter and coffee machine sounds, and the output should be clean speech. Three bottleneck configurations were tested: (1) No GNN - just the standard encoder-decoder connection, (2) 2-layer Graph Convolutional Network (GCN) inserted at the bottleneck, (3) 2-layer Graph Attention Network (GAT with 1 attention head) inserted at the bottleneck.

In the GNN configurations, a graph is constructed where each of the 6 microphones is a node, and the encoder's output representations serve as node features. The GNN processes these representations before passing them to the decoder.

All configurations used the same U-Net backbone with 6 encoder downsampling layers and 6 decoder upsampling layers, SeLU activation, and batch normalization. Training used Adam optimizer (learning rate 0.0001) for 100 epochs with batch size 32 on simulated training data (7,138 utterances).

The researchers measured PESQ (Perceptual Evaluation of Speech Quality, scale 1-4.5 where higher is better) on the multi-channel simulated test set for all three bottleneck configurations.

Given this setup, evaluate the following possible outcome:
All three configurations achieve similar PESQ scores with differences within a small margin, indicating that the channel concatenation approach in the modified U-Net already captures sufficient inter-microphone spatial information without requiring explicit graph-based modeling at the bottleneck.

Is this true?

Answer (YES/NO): NO